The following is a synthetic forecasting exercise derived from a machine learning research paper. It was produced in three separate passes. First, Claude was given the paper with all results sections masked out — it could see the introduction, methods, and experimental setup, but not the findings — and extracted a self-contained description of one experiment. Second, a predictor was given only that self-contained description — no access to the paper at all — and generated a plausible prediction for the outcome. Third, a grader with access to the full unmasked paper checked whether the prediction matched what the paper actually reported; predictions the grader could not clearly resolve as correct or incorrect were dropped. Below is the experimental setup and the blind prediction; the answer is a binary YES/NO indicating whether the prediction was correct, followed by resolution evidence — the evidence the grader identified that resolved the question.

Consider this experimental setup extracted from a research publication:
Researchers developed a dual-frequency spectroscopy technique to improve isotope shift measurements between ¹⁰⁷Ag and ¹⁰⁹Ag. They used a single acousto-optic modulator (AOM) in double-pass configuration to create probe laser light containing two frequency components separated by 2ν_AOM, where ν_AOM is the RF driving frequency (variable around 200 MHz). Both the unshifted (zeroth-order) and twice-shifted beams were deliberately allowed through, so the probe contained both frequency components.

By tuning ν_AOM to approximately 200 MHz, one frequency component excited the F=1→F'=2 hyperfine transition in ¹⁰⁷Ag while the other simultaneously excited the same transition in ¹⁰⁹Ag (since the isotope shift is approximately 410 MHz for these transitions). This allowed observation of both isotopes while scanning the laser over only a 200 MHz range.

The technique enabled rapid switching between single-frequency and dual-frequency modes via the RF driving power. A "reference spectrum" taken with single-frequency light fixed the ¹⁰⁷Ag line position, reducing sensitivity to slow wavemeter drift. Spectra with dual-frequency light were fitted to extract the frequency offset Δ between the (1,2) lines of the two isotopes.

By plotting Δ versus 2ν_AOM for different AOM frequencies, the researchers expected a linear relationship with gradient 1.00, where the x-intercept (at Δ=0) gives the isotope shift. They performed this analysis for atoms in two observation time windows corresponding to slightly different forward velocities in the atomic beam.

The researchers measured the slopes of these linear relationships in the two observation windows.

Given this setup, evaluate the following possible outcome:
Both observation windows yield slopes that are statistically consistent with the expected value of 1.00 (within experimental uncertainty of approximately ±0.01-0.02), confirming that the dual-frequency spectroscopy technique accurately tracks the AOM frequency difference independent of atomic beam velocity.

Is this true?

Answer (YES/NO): NO